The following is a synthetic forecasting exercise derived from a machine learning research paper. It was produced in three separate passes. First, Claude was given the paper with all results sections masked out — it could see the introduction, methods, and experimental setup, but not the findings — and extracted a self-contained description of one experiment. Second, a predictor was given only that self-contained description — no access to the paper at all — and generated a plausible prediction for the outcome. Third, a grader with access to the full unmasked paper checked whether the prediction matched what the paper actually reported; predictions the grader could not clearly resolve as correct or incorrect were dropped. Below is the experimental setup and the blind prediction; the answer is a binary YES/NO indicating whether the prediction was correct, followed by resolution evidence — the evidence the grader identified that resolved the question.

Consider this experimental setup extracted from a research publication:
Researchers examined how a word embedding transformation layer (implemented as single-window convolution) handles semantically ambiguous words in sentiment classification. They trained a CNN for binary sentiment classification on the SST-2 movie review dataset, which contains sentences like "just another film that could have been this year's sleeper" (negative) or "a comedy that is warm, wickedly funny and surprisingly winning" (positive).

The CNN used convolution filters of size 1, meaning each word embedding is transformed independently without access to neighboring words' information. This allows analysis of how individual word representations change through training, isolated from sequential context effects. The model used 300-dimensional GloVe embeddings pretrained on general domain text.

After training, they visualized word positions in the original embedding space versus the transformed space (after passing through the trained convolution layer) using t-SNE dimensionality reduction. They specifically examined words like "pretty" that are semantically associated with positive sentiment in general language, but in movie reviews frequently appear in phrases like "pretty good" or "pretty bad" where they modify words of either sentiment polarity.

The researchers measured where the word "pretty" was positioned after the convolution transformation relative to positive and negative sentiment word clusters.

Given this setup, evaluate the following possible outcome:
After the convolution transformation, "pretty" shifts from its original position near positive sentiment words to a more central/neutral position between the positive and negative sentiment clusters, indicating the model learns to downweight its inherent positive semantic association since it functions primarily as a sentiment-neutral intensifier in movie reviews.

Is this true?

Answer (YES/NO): YES